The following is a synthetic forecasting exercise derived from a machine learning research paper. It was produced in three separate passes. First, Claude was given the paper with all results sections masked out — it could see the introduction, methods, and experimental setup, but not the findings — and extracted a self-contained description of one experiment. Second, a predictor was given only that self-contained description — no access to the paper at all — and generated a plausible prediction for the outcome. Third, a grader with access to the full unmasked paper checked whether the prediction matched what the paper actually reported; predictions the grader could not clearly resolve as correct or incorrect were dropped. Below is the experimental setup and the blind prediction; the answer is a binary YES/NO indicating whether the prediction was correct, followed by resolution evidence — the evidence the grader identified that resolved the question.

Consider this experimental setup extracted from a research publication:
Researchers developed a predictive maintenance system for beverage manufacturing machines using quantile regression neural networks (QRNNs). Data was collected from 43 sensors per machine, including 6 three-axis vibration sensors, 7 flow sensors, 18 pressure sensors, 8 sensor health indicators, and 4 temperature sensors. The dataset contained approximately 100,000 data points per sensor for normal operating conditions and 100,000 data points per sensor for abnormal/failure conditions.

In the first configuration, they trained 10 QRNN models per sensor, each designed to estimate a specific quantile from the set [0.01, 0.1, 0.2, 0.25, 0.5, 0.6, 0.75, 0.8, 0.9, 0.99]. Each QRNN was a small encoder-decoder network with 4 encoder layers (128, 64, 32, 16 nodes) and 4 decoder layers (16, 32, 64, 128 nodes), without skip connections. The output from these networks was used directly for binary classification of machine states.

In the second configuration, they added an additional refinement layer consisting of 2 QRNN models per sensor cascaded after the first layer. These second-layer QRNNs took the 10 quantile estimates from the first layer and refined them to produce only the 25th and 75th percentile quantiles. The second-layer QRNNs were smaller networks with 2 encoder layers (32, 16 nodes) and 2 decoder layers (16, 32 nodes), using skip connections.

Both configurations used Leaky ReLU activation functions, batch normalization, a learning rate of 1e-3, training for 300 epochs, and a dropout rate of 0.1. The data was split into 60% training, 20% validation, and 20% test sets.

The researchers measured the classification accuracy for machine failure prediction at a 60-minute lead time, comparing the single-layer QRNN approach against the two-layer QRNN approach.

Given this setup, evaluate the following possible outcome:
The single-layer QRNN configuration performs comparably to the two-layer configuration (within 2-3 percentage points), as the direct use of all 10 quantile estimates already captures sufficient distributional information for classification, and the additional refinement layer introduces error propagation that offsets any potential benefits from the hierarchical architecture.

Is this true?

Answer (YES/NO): NO